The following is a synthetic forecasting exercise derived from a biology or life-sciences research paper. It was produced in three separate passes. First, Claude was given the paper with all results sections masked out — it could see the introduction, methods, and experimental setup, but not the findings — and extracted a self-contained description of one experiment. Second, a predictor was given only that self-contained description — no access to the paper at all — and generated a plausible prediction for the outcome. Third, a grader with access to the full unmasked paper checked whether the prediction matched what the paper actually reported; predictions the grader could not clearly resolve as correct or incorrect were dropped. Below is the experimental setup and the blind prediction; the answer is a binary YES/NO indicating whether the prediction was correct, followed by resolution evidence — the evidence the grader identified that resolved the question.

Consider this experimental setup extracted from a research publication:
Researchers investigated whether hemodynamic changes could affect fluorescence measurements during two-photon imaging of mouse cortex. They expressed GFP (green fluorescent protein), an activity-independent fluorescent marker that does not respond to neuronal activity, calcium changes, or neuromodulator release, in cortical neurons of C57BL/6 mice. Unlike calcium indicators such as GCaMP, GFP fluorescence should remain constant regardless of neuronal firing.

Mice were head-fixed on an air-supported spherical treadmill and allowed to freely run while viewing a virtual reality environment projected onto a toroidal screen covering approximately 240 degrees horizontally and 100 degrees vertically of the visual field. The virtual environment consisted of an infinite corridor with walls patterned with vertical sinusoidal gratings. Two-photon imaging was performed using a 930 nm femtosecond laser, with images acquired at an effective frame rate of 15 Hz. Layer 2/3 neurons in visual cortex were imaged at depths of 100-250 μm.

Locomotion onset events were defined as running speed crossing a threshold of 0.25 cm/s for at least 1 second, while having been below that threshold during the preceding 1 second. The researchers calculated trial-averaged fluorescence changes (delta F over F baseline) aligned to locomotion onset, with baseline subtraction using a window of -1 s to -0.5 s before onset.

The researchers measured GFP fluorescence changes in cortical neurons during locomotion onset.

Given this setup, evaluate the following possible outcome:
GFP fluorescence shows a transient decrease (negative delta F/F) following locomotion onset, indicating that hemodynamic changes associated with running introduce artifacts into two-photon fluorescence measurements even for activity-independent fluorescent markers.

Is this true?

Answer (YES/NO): NO